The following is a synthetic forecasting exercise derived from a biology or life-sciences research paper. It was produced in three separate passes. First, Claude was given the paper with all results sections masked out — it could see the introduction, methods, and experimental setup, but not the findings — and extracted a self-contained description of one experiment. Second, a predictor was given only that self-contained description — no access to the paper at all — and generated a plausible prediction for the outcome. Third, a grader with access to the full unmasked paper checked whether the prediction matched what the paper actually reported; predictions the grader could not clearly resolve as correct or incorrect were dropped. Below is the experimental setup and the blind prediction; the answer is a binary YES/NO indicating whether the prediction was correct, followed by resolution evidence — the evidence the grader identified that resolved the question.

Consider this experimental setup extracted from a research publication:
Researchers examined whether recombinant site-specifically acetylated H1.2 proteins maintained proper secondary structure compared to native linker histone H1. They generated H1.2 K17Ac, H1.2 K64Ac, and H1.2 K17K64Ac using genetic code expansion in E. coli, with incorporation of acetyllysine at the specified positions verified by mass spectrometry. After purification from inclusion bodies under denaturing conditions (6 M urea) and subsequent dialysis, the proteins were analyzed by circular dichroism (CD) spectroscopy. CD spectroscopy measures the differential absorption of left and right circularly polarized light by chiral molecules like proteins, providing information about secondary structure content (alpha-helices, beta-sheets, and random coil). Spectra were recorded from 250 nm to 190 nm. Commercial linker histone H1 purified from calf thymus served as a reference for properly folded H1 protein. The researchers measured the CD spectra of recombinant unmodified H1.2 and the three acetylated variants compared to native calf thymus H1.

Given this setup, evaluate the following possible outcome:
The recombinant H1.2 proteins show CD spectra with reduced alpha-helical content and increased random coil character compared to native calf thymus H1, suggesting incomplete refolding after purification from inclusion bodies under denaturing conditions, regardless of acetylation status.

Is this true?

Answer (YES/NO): NO